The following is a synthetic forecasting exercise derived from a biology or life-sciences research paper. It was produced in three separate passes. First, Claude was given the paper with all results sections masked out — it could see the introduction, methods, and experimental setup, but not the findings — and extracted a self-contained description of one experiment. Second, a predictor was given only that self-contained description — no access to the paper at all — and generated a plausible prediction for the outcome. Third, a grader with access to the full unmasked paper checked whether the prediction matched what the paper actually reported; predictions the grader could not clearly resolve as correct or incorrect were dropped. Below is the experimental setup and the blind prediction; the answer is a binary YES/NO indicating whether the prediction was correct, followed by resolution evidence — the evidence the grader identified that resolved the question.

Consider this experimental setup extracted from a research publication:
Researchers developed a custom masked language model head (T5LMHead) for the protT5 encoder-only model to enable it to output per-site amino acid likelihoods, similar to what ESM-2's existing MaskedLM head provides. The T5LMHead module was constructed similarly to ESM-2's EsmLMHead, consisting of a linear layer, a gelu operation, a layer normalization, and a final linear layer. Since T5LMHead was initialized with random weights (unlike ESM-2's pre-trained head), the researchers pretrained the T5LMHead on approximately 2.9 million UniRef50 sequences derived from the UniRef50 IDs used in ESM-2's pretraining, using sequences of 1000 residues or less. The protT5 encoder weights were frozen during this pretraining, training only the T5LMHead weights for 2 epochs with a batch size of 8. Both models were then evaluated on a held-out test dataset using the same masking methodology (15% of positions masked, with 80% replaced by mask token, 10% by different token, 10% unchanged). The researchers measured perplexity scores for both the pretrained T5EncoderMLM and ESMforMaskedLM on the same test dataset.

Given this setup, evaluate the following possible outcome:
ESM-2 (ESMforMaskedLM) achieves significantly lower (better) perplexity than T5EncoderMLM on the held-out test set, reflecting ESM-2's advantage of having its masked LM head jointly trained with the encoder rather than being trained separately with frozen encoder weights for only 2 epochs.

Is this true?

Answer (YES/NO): YES